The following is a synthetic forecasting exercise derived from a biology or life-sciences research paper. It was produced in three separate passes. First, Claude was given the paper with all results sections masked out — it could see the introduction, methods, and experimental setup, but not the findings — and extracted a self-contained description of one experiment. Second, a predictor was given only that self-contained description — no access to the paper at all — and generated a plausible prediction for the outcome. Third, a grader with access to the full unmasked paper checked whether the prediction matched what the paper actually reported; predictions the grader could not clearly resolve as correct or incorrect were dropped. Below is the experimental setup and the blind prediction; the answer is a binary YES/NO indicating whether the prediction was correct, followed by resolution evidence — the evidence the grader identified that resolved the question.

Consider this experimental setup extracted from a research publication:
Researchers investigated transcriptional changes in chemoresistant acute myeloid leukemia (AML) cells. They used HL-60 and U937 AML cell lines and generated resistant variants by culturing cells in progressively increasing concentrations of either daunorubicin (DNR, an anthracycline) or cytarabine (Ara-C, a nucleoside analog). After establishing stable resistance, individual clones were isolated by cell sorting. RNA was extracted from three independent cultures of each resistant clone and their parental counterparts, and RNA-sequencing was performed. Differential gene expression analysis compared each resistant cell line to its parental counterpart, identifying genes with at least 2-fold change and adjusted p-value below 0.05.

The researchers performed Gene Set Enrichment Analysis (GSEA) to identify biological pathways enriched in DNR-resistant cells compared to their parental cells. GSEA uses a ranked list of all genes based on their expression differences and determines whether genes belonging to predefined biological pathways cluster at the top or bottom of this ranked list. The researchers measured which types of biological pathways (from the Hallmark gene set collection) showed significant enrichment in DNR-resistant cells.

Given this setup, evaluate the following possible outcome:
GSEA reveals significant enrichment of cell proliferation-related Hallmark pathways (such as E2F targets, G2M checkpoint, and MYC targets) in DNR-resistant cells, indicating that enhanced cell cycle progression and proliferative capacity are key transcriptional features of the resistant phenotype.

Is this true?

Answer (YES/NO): NO